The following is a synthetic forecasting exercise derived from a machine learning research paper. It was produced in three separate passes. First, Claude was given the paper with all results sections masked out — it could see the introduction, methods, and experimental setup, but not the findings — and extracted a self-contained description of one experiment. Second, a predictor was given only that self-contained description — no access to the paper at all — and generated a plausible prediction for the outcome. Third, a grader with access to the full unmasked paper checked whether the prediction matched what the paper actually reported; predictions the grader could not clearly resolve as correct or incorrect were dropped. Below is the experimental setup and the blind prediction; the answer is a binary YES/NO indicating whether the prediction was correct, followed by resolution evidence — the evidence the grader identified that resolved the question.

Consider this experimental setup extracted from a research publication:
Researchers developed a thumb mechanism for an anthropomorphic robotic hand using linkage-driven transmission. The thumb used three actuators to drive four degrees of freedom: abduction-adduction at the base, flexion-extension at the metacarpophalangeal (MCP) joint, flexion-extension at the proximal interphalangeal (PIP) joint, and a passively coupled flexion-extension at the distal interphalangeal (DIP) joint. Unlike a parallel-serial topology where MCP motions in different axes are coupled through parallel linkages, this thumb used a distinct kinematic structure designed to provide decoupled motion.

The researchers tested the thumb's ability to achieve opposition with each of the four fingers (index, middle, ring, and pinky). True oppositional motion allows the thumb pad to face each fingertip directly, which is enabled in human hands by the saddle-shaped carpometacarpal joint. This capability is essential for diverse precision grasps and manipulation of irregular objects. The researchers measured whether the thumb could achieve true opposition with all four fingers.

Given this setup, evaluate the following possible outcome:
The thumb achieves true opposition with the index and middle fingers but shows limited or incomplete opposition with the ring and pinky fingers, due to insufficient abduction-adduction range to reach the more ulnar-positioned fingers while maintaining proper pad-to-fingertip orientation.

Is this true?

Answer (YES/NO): NO